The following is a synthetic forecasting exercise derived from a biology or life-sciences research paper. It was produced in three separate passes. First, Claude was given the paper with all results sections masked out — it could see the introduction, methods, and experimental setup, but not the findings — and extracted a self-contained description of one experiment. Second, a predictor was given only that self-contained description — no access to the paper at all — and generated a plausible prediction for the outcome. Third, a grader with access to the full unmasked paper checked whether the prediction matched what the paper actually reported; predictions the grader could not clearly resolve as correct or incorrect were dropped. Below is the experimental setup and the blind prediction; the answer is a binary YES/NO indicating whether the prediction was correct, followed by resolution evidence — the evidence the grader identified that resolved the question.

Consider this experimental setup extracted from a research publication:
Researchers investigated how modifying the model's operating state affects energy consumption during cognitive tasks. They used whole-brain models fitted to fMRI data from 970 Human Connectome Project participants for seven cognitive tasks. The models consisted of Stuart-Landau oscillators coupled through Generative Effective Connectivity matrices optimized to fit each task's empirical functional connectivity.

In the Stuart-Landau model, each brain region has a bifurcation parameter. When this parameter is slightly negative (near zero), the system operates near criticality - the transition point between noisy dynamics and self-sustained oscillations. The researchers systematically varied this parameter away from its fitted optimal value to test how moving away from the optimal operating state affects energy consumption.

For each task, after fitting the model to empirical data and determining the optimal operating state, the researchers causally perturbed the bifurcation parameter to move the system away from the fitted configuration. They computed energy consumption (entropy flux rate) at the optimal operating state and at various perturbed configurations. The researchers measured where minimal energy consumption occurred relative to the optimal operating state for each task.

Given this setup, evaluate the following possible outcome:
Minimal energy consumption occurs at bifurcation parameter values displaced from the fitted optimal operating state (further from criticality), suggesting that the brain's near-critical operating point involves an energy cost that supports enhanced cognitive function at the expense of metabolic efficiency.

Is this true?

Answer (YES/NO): NO